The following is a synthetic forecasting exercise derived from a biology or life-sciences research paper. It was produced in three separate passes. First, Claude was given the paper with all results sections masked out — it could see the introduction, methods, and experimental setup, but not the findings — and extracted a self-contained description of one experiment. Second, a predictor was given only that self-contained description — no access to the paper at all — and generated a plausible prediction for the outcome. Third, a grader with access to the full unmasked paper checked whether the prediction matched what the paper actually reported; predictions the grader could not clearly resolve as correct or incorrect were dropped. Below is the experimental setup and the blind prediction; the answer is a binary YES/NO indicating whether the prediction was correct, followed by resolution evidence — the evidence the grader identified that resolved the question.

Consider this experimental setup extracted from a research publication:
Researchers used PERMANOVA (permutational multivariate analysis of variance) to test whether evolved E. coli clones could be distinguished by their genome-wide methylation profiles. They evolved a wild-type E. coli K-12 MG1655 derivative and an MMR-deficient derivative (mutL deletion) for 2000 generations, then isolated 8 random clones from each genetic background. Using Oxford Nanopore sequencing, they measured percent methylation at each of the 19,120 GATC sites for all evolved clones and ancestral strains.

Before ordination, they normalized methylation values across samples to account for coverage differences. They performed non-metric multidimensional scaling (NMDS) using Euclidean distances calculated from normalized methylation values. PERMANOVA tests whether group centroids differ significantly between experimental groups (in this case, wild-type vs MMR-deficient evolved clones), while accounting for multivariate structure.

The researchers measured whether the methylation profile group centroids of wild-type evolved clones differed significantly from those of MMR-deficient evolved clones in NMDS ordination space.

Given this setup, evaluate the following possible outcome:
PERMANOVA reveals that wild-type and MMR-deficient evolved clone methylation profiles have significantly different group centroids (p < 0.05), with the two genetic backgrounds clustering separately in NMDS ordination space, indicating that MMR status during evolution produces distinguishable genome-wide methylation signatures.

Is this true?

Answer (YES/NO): NO